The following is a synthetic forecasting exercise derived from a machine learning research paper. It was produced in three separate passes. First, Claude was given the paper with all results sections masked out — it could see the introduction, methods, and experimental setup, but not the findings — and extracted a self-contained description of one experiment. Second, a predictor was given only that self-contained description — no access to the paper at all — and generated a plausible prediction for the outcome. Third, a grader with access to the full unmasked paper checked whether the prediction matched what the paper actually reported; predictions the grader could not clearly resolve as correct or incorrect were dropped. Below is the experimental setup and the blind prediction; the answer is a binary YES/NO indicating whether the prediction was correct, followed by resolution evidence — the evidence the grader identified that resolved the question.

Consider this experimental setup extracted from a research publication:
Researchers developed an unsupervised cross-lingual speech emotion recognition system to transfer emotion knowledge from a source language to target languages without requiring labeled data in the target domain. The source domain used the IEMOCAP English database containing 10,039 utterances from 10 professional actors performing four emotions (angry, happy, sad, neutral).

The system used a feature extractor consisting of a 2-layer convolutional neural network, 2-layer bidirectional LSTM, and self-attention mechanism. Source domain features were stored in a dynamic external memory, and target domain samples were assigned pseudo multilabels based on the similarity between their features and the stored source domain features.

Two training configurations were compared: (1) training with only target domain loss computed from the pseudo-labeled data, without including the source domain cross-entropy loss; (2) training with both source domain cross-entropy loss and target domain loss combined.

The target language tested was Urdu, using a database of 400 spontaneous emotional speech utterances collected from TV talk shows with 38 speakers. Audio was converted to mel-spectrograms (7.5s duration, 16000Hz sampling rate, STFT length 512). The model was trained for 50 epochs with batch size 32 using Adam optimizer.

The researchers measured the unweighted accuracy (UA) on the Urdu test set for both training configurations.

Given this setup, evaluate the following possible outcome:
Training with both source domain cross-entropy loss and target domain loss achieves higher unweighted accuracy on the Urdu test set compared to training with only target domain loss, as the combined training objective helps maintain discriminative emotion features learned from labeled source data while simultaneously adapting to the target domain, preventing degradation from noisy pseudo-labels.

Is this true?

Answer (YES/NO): NO